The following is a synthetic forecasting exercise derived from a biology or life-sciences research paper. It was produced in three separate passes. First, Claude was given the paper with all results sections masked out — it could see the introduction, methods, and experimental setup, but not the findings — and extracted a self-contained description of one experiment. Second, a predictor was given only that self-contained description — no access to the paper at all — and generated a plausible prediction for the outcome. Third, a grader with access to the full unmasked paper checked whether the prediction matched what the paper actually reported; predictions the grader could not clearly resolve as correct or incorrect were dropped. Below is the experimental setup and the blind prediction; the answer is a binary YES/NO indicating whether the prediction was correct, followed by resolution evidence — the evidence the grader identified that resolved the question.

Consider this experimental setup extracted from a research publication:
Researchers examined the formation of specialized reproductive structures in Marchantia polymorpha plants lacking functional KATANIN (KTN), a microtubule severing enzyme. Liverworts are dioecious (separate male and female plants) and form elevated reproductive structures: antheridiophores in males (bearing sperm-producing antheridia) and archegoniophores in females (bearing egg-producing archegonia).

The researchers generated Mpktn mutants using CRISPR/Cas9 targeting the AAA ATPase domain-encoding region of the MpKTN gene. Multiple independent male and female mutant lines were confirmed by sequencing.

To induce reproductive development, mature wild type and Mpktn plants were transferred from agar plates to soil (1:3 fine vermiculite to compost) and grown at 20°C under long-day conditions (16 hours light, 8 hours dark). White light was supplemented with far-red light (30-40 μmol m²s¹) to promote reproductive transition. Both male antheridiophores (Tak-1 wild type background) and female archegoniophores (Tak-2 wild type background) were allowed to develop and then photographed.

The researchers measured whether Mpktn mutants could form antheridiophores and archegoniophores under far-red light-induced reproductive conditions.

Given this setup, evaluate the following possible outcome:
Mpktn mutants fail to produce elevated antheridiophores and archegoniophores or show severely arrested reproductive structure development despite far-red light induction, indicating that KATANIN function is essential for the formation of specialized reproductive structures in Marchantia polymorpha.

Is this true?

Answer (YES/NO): NO